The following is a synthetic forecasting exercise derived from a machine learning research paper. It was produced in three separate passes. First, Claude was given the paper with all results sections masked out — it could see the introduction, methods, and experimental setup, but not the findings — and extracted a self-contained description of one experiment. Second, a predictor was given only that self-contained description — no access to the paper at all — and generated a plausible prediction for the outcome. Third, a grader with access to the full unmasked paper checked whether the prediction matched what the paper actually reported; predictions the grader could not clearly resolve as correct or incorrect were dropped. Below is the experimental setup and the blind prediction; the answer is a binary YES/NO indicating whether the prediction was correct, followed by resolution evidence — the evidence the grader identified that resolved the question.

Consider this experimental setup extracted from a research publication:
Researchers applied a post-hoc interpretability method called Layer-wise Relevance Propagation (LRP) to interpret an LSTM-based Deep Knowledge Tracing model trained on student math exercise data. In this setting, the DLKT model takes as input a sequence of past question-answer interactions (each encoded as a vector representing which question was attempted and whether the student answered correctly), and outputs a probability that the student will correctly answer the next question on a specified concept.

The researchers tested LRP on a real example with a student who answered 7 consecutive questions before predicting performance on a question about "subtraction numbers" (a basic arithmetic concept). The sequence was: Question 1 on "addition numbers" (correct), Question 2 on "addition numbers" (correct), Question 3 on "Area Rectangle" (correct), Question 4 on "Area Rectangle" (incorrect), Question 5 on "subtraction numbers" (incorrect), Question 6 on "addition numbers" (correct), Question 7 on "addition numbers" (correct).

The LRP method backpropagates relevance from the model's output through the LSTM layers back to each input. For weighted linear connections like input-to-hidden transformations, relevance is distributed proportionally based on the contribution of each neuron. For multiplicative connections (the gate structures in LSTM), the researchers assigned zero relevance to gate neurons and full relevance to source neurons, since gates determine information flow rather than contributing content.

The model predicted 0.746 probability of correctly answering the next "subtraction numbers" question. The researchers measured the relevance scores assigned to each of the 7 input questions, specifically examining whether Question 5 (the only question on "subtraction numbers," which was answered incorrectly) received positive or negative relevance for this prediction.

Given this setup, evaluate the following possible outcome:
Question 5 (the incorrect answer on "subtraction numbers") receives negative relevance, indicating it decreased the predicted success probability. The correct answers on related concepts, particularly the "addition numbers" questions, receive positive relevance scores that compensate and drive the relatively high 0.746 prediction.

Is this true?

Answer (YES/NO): YES